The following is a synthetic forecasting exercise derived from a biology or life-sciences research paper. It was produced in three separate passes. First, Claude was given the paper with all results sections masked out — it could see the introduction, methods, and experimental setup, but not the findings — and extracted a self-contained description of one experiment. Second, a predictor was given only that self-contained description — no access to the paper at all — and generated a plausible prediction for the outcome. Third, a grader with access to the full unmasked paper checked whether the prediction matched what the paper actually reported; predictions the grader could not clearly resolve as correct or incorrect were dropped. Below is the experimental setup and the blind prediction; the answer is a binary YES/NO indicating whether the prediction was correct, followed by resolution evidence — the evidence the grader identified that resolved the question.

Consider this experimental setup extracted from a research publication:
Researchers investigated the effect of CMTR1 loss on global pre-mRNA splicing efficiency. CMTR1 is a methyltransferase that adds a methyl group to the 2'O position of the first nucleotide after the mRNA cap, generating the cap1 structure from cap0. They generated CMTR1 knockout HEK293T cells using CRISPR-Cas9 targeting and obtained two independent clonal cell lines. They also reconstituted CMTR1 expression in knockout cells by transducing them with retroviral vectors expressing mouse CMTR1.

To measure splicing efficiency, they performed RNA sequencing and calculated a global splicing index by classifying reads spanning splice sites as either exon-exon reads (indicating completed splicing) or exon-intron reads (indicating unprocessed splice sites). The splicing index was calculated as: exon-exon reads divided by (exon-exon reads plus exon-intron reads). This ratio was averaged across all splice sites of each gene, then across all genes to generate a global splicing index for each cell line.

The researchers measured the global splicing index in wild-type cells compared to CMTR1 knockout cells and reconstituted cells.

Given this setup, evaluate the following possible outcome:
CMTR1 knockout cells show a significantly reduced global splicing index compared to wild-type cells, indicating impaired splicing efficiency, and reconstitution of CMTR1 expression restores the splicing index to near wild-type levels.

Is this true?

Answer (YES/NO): NO